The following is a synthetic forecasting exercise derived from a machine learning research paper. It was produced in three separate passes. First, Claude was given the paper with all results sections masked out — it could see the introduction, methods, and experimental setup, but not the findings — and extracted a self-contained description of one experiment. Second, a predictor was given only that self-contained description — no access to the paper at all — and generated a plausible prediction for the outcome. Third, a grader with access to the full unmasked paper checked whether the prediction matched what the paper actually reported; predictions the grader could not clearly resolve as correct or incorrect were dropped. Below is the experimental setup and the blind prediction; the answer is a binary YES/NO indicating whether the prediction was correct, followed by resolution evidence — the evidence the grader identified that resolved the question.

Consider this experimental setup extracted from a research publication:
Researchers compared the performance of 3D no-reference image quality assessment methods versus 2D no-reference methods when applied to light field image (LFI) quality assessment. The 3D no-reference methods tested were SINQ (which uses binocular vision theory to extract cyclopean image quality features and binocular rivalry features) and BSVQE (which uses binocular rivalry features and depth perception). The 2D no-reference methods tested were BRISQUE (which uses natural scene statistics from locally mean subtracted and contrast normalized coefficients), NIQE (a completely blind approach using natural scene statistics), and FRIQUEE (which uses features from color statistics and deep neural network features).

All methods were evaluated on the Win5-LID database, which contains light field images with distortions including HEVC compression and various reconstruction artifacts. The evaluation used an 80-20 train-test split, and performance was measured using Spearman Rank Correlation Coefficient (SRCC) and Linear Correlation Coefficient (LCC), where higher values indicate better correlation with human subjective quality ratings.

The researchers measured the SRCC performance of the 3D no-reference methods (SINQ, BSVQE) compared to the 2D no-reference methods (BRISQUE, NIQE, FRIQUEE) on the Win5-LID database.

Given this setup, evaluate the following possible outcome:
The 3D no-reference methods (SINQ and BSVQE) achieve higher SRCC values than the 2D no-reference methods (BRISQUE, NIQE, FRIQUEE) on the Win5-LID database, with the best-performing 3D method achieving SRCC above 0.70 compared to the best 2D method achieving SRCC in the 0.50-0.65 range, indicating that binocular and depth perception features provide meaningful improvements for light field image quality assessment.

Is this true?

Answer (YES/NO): NO